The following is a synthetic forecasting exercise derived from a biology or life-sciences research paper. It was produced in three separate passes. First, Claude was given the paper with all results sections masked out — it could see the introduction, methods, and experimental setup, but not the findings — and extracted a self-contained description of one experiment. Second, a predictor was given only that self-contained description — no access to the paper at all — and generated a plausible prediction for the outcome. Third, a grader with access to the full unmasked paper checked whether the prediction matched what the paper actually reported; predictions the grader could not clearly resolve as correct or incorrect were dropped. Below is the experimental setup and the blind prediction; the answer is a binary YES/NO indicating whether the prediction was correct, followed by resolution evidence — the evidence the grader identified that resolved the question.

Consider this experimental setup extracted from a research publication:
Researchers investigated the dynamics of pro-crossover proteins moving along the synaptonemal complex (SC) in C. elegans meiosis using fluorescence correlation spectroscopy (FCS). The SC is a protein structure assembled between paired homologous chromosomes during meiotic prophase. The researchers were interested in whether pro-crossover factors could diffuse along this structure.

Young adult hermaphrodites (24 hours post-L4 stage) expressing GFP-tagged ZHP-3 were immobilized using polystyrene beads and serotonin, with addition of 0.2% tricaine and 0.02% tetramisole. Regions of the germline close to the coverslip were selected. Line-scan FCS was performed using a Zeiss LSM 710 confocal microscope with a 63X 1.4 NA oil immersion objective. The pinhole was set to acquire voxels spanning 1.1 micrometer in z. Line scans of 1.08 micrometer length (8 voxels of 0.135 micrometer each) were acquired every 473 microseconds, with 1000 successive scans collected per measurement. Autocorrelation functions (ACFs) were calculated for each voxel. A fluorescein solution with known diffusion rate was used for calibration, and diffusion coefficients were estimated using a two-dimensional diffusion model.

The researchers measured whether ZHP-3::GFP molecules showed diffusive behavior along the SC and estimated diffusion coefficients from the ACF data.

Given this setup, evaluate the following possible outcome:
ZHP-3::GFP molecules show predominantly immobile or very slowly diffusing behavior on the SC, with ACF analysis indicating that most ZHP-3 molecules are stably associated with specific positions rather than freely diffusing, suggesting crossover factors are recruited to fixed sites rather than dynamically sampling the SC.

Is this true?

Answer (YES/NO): NO